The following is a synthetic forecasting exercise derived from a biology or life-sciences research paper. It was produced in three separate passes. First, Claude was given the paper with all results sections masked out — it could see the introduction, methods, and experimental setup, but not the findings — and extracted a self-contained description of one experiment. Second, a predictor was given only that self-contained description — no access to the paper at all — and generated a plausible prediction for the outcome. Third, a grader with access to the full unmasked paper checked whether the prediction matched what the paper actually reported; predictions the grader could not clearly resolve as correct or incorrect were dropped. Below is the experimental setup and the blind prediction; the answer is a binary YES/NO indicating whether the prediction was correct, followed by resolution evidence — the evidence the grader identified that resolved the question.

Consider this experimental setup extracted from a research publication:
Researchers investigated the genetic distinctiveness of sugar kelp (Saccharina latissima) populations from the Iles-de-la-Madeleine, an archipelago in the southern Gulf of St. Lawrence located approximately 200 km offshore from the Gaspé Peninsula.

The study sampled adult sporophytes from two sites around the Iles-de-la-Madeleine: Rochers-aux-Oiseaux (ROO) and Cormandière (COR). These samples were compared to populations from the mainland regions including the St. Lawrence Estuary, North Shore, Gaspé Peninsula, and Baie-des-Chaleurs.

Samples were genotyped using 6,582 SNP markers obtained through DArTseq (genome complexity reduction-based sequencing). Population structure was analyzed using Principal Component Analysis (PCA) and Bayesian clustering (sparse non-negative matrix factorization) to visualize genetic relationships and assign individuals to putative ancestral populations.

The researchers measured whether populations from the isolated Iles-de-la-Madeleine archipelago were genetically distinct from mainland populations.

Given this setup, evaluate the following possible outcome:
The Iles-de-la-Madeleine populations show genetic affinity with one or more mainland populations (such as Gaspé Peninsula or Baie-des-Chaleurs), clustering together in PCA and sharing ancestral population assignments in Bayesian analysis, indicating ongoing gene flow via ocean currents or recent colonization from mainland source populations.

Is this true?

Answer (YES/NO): NO